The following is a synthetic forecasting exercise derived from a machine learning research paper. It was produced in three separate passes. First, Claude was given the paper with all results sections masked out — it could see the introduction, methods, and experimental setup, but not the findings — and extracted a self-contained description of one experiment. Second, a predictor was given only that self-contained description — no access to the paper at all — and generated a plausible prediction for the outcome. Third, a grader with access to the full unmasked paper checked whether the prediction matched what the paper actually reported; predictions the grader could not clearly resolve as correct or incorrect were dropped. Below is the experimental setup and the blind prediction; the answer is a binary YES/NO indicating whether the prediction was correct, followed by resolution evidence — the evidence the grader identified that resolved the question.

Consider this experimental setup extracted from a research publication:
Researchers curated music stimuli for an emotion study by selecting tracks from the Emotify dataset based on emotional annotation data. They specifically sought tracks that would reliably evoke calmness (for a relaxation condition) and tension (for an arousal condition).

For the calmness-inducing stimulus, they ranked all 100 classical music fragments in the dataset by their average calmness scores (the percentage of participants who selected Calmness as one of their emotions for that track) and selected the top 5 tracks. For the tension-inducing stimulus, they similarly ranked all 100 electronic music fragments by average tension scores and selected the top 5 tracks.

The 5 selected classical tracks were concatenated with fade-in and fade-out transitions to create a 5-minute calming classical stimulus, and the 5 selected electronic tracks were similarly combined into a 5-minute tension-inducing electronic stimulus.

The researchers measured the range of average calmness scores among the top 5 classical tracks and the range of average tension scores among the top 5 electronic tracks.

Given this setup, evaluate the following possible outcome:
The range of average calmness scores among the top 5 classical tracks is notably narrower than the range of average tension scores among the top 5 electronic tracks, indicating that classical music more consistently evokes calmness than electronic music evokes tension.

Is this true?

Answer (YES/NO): NO